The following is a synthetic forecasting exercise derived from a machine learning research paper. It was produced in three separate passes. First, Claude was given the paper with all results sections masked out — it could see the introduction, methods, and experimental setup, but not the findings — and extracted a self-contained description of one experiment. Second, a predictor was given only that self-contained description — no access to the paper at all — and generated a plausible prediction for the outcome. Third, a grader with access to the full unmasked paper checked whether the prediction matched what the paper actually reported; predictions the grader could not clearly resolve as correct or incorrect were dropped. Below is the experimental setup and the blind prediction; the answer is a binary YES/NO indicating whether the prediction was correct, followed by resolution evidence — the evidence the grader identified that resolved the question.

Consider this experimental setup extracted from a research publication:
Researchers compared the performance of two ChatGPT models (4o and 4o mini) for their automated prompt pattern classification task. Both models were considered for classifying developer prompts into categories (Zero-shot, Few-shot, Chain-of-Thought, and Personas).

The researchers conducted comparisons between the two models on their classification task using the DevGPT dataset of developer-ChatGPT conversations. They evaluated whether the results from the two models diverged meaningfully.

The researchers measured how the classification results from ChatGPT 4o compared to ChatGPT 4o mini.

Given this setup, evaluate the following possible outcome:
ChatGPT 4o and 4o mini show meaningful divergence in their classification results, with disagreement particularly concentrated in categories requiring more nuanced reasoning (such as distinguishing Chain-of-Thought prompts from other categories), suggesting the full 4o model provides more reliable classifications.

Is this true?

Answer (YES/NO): NO